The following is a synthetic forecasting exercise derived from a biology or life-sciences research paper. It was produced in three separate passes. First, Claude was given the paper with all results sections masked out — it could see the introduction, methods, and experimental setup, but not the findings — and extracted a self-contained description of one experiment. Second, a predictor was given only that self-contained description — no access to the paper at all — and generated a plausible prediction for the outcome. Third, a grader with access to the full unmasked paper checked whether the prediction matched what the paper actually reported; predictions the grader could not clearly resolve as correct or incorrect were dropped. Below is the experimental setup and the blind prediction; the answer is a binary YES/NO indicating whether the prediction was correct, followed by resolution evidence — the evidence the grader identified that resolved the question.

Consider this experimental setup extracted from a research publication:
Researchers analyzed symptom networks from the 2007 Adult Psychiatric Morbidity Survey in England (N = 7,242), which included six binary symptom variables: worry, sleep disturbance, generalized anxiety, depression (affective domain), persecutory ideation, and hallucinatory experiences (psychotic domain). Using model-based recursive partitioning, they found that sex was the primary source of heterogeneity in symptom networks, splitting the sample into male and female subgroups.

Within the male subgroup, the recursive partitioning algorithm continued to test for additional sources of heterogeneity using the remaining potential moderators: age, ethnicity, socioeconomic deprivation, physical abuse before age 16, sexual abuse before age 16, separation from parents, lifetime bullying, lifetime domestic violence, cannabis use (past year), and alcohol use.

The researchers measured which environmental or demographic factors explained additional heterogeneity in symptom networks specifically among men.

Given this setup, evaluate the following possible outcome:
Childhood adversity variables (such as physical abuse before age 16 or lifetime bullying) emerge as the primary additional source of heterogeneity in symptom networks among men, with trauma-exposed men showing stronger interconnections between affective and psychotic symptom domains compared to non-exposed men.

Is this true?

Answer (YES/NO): NO